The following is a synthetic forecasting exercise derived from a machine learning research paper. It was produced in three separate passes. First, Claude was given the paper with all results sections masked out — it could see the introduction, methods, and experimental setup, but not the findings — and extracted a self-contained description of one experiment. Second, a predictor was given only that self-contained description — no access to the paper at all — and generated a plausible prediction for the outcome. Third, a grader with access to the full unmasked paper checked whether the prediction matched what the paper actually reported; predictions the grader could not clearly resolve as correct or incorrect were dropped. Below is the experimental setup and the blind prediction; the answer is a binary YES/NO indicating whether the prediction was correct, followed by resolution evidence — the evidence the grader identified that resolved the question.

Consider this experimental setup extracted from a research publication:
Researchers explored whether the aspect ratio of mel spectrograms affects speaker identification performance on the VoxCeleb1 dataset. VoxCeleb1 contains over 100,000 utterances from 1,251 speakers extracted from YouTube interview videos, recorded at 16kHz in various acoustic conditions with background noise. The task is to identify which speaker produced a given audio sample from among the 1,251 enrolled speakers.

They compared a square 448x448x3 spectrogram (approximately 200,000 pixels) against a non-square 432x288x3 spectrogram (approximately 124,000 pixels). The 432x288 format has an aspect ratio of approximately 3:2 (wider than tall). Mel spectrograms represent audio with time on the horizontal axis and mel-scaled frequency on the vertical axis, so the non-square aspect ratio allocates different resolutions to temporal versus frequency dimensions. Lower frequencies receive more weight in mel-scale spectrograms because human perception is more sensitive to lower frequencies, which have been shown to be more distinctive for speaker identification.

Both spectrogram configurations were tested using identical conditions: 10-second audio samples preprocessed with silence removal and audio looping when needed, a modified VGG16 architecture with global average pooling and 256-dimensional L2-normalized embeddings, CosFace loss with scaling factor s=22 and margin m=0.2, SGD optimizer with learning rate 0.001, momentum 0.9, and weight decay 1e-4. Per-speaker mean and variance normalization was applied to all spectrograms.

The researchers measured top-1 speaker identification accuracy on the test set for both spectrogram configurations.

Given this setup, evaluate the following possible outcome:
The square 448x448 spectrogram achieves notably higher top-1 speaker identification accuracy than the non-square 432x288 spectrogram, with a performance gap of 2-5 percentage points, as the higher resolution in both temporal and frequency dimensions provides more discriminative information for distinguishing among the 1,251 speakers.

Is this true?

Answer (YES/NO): NO